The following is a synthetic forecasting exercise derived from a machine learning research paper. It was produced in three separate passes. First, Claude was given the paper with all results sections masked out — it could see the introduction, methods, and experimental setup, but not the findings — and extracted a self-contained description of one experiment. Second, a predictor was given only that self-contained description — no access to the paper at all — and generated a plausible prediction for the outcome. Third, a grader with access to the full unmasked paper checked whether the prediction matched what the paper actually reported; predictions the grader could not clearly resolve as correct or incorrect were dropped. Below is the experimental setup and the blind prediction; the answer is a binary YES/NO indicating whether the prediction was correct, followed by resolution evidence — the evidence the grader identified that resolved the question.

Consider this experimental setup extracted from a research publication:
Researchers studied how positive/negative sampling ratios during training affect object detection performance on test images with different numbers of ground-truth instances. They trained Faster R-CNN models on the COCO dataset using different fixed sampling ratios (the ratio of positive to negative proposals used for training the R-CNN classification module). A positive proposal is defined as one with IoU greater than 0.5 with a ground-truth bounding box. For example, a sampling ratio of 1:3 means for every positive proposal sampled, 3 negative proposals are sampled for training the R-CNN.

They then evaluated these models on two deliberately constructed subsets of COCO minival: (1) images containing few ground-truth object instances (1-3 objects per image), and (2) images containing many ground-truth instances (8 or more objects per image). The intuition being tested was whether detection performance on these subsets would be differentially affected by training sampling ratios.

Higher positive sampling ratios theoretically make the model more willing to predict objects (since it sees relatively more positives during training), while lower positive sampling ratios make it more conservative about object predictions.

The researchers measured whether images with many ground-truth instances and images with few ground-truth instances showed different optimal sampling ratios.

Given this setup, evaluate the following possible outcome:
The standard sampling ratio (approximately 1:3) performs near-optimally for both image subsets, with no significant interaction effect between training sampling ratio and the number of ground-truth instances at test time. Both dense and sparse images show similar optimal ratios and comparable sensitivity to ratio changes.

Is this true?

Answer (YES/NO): NO